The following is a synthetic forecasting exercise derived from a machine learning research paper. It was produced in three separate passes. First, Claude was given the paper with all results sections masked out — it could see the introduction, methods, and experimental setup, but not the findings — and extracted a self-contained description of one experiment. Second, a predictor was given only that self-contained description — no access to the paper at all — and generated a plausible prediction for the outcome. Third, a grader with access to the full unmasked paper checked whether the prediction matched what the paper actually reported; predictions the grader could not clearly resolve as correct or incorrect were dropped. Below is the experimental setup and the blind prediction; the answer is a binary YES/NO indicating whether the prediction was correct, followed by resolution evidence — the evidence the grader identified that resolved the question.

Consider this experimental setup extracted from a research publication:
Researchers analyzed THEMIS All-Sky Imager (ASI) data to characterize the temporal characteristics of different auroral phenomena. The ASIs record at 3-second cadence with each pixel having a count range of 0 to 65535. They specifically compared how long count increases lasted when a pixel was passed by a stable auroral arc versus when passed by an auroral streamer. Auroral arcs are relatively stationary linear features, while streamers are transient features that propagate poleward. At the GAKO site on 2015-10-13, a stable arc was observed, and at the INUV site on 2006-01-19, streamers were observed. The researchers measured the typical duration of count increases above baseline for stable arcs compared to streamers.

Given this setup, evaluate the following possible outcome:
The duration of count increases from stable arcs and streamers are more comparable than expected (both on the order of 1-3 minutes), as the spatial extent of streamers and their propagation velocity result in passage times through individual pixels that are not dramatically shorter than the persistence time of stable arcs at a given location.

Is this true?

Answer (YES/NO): NO